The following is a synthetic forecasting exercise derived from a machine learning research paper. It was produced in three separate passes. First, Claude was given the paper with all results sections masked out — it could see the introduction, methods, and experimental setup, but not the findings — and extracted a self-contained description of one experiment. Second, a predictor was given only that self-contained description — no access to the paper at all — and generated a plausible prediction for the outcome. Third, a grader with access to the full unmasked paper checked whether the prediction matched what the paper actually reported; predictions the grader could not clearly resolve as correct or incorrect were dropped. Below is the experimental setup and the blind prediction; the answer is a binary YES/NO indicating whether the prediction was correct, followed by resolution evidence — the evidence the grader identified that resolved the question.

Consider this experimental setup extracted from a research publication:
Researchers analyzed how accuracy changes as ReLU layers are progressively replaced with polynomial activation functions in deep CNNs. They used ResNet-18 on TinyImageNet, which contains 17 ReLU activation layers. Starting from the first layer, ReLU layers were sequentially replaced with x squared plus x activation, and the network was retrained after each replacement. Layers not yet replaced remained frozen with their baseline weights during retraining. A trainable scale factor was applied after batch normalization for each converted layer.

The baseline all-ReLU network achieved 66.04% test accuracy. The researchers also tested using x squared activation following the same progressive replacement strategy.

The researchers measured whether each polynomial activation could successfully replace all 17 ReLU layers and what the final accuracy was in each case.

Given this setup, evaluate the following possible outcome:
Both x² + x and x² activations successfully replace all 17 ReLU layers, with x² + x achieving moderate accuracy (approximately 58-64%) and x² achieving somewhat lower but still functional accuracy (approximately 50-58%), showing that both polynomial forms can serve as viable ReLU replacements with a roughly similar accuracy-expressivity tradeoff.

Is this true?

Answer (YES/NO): NO